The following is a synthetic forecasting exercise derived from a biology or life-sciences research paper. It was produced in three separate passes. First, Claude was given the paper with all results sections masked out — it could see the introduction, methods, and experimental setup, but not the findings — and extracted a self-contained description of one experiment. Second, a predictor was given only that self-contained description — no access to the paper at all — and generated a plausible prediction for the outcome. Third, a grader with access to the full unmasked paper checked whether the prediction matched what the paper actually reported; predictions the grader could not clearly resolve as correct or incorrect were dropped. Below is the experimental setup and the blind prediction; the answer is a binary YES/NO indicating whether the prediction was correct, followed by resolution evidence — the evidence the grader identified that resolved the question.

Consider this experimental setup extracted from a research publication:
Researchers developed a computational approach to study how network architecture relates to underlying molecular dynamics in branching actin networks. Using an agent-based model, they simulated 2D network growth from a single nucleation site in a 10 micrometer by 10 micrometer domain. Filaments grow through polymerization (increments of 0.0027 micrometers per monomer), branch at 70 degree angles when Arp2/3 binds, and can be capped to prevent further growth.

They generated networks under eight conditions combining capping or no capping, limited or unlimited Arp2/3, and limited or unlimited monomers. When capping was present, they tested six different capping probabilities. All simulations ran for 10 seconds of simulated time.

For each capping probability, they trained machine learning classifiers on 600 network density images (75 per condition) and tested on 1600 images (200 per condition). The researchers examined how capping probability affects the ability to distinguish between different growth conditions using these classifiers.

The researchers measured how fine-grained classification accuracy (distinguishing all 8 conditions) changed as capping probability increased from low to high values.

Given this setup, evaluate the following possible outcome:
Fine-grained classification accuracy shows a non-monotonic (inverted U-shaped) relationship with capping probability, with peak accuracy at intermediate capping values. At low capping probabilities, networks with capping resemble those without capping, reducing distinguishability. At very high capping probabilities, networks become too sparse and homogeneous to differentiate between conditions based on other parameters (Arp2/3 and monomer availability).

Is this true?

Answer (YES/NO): YES